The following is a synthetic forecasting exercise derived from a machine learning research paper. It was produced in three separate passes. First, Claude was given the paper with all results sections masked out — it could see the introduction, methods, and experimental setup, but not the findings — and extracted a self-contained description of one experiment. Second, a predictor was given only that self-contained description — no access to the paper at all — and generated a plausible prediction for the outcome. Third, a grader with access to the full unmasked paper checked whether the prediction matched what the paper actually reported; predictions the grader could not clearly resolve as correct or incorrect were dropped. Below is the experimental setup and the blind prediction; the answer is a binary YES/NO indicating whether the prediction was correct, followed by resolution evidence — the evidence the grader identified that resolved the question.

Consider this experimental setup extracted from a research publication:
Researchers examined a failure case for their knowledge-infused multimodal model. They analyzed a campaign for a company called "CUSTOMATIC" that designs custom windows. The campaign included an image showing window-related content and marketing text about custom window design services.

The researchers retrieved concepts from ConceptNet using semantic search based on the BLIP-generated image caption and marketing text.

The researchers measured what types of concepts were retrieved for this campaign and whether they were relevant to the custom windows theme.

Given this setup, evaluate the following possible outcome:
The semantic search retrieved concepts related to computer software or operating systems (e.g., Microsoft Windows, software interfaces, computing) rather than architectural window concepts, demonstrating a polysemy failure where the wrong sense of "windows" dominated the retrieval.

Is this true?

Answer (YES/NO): NO